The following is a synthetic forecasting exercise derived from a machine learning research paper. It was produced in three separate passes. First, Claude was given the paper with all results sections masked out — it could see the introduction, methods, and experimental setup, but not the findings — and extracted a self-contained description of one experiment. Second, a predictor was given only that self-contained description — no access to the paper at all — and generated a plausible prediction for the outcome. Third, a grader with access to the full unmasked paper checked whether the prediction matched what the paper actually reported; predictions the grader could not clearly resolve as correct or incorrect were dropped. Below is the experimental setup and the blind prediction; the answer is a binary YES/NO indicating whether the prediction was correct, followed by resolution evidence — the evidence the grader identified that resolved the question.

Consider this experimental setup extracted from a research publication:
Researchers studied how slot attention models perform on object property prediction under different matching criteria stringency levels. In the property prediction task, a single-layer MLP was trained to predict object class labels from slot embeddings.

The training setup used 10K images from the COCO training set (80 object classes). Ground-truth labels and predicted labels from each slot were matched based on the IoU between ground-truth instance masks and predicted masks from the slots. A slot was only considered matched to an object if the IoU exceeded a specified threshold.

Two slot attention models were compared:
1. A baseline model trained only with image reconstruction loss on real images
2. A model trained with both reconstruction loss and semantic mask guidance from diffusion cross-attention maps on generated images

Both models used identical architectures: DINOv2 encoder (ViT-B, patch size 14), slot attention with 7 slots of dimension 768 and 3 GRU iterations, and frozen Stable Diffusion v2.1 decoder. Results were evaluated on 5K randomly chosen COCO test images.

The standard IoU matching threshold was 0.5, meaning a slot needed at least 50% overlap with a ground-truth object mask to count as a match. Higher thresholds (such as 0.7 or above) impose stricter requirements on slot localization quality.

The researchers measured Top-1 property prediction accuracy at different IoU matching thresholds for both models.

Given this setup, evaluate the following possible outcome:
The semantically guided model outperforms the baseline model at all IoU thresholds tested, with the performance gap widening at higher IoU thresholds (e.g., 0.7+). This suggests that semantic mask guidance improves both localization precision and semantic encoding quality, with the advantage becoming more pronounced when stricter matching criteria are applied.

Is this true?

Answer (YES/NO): NO